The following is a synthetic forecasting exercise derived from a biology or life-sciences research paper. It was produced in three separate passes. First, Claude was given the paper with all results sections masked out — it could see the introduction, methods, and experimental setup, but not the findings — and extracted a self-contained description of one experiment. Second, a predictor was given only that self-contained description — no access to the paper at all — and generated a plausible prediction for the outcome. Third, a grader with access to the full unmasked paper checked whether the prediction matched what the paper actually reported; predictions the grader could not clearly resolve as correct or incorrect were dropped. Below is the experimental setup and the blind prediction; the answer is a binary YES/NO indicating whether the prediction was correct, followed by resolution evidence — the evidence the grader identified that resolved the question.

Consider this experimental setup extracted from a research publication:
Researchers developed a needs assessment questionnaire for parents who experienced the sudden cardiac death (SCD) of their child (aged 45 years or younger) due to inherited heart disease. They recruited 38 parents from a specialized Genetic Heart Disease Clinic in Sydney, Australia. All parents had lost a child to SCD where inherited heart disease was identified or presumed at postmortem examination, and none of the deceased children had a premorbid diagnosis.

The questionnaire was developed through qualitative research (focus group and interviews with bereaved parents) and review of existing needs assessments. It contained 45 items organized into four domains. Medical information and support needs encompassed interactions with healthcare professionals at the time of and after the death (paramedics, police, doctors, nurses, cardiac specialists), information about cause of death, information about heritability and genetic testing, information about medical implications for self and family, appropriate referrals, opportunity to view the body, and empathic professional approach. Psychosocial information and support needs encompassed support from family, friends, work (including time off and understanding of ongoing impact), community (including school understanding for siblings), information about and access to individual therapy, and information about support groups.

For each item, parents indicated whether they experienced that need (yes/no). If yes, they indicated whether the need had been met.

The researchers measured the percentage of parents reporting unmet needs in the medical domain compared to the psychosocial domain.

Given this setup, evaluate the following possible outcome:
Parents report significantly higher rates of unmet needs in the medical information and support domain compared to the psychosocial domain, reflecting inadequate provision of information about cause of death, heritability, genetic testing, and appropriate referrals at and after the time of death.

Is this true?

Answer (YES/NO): NO